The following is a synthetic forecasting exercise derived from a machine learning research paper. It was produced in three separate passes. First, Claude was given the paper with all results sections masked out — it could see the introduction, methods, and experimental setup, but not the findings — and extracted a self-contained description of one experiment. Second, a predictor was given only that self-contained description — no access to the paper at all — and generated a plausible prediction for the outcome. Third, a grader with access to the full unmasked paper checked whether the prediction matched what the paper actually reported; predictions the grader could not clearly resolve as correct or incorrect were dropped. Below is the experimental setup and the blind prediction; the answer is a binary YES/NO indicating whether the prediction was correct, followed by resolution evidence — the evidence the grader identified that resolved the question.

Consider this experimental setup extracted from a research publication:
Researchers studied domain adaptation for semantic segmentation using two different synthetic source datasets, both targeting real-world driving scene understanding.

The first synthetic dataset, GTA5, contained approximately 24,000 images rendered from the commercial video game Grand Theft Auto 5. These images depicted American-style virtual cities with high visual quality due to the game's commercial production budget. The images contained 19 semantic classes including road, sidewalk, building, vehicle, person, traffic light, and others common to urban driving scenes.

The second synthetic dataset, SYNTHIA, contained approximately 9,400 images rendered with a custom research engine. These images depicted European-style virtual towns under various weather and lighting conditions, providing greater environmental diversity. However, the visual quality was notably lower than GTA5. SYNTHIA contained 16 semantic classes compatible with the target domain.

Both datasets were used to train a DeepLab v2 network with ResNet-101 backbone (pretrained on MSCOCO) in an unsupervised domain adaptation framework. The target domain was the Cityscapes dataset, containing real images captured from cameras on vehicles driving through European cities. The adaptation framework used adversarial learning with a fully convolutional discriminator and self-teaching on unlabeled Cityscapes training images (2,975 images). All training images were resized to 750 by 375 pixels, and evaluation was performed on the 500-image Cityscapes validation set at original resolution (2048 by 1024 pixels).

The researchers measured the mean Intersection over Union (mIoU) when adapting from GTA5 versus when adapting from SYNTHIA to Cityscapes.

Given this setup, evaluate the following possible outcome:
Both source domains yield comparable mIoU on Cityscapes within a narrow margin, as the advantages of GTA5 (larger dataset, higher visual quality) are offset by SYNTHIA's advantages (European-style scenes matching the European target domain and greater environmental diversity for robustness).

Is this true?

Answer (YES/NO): NO